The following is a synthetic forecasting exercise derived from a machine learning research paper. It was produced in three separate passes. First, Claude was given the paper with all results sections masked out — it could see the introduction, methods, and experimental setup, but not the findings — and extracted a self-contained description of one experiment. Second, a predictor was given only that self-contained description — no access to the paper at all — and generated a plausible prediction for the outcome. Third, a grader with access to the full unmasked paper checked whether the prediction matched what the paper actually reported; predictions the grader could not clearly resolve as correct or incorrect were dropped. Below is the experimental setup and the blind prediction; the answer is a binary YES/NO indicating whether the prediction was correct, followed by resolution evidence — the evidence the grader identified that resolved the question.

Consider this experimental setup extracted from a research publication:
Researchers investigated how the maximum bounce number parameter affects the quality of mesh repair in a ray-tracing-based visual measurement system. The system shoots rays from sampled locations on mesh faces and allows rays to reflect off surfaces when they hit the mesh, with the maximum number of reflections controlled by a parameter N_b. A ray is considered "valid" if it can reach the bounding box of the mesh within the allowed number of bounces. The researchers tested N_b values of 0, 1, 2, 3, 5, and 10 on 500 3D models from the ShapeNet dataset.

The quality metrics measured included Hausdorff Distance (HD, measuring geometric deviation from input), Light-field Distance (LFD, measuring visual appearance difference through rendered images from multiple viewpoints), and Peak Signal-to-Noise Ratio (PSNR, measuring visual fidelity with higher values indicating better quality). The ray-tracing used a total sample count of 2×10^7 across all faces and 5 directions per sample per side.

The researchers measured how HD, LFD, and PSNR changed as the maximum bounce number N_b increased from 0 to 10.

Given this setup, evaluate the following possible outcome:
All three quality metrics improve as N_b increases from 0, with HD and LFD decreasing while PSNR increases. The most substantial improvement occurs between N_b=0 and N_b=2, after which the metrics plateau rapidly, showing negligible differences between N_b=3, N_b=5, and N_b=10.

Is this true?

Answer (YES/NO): NO